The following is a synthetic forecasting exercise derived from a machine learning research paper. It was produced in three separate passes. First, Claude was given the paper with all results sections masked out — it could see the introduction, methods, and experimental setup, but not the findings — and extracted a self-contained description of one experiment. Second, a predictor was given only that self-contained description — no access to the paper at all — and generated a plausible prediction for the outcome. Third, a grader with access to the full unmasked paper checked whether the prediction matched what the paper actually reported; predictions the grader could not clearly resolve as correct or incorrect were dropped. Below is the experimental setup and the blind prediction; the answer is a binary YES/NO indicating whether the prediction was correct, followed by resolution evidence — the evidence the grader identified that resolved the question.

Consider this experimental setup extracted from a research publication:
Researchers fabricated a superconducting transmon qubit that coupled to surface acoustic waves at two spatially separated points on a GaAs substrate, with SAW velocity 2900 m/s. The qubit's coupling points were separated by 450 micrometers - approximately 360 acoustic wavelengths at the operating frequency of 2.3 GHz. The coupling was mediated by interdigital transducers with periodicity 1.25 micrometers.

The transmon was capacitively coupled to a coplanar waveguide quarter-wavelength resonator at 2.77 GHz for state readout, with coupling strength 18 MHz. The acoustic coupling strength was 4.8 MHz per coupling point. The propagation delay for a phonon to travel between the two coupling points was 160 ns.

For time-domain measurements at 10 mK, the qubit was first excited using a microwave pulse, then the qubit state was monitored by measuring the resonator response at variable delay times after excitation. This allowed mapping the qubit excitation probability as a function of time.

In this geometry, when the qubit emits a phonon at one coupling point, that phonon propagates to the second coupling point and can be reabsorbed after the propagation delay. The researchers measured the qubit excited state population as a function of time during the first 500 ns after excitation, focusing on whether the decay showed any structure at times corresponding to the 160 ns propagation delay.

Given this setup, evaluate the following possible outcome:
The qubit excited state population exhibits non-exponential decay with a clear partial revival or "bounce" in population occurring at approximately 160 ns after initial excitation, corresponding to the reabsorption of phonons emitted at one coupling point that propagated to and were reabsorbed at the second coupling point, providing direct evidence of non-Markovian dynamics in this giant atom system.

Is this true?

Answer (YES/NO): YES